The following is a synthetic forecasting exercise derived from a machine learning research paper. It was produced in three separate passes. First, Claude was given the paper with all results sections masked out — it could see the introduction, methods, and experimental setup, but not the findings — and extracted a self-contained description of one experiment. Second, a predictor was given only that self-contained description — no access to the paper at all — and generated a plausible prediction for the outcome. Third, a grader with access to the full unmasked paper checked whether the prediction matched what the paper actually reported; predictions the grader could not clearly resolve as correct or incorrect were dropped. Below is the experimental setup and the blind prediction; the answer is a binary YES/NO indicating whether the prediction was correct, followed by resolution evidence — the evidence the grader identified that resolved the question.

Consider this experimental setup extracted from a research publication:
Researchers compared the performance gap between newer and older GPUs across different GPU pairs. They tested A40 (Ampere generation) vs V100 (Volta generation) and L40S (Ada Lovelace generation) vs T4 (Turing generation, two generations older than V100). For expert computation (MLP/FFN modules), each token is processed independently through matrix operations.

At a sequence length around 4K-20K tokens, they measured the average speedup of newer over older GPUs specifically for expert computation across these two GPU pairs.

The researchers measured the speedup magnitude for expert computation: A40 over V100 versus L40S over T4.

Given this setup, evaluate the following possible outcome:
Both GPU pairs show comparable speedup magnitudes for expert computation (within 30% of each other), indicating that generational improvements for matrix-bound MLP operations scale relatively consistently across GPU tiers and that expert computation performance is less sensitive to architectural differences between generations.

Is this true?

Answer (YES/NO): NO